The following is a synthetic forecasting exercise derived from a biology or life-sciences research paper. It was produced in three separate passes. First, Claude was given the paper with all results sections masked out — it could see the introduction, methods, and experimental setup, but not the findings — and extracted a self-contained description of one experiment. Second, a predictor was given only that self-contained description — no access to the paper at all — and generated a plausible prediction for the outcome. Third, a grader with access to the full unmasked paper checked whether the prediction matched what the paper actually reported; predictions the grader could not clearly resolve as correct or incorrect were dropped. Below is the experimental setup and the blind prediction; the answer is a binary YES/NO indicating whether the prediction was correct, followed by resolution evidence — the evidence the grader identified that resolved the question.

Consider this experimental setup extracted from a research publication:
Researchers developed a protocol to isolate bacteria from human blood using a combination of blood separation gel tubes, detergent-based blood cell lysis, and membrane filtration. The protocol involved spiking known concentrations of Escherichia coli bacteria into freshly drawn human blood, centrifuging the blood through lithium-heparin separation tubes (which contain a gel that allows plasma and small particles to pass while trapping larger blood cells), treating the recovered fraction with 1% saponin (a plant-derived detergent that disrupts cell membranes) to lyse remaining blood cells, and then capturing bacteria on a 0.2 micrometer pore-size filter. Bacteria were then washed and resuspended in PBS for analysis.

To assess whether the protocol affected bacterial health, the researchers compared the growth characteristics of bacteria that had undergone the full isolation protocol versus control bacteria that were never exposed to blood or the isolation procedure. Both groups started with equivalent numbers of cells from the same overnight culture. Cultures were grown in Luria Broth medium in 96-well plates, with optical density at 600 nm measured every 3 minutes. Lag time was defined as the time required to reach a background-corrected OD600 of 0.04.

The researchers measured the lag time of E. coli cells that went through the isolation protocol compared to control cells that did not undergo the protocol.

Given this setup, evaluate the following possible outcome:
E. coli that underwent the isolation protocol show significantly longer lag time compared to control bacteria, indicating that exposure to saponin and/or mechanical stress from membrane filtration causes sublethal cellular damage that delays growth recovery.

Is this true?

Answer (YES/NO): NO